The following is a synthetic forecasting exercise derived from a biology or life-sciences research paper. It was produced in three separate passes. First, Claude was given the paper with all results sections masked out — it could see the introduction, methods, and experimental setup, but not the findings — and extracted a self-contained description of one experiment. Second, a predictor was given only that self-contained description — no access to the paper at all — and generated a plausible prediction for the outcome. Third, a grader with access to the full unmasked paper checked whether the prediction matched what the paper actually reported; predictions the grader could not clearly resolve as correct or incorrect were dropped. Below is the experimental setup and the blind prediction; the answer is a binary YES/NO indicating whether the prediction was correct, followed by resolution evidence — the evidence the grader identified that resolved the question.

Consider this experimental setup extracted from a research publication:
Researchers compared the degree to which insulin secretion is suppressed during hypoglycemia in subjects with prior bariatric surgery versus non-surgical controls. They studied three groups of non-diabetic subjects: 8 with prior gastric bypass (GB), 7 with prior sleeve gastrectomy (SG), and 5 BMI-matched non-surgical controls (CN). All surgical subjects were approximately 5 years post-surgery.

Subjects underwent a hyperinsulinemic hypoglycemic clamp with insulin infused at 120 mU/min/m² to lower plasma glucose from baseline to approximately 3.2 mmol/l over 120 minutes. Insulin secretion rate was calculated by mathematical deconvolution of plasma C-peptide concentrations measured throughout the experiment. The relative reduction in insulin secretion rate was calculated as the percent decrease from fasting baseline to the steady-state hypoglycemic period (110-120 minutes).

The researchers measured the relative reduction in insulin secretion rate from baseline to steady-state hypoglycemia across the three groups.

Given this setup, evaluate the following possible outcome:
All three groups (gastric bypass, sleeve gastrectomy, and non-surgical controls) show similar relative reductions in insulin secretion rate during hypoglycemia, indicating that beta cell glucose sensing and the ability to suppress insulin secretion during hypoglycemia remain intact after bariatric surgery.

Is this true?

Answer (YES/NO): NO